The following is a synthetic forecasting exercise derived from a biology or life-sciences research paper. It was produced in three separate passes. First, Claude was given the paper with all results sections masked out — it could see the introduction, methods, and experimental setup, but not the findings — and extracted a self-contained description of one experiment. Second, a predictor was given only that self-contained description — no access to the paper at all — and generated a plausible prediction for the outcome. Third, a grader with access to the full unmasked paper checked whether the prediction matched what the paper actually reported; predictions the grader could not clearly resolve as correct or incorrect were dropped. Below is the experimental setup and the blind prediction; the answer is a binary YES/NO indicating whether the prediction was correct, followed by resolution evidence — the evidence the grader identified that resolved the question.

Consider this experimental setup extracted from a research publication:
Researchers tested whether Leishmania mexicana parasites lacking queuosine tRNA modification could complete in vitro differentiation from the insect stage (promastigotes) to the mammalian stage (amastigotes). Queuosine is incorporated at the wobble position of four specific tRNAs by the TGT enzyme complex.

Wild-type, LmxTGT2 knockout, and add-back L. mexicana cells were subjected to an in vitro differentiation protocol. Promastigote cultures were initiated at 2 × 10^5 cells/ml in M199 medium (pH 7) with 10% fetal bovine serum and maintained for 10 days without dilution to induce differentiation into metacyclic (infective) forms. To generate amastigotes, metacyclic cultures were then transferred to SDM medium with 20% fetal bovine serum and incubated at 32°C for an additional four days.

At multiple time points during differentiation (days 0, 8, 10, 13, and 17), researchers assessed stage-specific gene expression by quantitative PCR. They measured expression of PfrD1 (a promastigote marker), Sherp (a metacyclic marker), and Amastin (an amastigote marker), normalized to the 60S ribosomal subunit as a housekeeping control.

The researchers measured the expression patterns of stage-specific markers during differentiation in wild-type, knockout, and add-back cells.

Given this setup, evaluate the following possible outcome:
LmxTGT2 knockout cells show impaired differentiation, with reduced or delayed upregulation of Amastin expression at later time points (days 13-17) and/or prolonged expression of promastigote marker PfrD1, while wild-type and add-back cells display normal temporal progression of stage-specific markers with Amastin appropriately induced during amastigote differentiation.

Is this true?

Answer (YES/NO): NO